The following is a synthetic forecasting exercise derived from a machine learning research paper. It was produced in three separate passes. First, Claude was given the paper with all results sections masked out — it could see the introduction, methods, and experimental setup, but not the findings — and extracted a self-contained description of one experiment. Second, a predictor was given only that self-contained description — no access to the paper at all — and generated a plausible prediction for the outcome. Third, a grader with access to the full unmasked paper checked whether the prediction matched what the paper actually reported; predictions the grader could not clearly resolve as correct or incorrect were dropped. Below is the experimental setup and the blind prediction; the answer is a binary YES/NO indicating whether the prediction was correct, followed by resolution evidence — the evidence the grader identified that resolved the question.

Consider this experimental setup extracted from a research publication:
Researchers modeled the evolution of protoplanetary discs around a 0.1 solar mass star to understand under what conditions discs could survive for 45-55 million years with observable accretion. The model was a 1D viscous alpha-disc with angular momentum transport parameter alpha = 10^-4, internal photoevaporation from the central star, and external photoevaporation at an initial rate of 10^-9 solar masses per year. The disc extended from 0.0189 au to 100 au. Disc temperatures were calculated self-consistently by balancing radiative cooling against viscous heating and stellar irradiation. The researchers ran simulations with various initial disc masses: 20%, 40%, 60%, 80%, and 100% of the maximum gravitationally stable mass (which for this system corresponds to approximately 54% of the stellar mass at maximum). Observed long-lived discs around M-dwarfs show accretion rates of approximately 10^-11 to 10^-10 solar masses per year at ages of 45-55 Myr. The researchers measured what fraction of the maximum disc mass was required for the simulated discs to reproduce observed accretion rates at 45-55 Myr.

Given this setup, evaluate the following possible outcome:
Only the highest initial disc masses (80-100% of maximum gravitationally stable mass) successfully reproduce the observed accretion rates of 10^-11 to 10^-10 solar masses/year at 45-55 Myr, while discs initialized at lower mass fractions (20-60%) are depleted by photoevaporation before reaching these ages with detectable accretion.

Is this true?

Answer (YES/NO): NO